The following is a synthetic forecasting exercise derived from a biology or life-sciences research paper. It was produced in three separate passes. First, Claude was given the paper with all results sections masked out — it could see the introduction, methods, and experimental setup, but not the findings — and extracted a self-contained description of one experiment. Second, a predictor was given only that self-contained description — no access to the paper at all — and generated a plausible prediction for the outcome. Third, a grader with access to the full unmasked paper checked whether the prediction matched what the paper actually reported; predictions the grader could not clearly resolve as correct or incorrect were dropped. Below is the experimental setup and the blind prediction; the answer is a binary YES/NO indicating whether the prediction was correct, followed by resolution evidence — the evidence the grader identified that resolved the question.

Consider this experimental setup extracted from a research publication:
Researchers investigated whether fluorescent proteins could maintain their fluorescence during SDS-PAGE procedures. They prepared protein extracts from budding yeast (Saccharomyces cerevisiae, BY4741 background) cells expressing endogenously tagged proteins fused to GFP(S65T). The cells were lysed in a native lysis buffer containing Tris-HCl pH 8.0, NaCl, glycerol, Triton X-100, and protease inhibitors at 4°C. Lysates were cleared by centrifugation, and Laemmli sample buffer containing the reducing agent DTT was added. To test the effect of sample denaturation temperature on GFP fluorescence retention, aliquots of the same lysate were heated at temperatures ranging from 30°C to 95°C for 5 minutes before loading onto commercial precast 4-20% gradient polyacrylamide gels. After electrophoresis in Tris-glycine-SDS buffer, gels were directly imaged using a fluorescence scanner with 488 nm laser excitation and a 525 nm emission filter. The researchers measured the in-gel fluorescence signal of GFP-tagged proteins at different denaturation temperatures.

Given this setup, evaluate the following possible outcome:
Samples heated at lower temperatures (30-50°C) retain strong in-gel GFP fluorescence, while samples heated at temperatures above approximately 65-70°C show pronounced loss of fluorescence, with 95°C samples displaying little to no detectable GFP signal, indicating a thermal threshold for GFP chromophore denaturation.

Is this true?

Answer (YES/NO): NO